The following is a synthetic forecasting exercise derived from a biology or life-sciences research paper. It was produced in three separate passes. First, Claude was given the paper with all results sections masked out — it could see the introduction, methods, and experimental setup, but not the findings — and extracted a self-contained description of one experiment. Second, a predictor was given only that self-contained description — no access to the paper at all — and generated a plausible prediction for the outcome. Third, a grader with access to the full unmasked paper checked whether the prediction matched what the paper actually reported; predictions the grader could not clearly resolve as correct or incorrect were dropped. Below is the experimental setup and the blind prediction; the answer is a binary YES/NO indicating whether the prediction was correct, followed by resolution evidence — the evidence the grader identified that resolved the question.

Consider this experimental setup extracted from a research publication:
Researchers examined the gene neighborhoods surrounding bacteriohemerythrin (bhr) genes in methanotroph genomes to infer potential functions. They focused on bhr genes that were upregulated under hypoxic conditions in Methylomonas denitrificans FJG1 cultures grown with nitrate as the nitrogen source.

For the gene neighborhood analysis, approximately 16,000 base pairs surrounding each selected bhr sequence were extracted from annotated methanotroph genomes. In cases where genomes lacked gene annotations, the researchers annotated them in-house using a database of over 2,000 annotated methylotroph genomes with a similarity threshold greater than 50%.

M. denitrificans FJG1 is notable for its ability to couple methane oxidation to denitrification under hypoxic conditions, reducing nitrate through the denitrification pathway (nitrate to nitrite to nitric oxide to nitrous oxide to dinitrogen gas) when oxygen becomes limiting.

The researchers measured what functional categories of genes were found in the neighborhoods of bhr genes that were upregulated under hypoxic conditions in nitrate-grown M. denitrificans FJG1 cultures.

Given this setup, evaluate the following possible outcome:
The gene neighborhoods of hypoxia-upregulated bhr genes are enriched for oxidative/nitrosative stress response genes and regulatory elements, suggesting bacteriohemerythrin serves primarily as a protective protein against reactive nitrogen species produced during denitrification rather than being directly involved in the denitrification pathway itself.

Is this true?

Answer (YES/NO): NO